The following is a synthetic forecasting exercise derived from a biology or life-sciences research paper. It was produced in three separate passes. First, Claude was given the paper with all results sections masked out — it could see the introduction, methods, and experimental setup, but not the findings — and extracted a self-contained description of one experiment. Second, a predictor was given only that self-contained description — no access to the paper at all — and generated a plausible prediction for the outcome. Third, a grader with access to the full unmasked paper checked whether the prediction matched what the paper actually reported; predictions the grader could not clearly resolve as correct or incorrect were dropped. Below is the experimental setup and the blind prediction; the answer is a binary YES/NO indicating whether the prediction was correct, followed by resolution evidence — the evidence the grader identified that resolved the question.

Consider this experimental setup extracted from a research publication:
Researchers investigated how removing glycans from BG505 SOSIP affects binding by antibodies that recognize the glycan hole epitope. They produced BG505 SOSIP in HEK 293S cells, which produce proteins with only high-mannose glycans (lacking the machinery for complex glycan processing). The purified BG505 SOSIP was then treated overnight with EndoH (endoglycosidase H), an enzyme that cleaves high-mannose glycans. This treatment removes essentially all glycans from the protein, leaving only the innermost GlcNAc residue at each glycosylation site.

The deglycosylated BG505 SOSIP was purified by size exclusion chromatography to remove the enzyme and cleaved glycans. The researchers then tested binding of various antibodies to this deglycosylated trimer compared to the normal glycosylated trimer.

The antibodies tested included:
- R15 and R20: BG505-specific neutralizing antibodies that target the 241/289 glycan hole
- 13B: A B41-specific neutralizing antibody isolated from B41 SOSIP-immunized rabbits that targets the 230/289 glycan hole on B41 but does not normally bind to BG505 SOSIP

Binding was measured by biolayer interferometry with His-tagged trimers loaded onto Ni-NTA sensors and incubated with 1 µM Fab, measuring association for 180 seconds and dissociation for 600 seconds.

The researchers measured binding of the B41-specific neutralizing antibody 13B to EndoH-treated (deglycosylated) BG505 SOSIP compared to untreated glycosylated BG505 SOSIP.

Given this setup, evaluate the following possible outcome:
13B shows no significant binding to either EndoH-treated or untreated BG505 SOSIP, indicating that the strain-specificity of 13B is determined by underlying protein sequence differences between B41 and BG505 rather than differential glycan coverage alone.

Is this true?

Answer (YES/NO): YES